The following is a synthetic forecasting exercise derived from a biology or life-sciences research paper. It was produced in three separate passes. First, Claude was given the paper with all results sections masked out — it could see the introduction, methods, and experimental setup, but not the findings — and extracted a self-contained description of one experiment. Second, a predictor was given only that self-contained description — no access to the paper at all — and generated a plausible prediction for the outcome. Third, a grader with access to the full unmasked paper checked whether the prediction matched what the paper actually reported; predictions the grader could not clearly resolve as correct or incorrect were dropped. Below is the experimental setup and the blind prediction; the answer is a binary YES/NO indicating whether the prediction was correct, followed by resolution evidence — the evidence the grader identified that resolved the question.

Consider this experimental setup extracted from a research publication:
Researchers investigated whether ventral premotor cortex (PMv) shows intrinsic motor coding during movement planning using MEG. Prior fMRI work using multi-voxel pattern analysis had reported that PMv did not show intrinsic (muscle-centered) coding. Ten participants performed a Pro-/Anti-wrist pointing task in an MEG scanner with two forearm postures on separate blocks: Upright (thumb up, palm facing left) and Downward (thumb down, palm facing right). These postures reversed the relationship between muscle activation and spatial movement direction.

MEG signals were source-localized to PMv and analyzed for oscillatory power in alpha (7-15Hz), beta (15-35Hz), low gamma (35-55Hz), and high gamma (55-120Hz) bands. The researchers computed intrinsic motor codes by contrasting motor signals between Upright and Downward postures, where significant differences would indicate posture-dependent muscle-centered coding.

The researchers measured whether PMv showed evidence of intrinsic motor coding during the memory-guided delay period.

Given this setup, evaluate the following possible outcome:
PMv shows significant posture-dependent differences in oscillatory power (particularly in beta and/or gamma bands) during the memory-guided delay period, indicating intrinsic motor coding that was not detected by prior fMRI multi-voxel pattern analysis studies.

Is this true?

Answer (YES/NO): NO